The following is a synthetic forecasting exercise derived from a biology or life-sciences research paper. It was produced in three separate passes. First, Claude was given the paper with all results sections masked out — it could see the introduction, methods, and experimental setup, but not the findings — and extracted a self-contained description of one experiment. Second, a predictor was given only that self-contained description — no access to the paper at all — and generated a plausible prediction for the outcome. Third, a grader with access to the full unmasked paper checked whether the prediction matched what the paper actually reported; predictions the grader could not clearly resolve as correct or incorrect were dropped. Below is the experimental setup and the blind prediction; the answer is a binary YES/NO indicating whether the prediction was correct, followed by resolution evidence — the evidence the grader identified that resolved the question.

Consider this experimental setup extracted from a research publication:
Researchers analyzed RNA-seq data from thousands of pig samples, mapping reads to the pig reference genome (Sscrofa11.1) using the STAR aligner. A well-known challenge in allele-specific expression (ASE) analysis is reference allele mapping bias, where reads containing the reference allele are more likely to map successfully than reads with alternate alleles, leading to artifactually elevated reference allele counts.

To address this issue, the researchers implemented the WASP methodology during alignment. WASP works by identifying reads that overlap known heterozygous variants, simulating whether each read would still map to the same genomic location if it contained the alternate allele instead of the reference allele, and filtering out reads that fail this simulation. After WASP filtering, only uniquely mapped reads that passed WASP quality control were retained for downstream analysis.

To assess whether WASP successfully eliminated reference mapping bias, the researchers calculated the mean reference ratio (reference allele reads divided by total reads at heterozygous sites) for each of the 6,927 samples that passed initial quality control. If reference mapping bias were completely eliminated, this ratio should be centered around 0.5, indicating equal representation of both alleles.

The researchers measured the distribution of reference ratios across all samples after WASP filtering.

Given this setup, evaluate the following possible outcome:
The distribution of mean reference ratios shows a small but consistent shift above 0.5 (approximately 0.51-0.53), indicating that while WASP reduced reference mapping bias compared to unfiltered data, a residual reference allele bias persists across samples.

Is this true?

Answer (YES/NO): NO